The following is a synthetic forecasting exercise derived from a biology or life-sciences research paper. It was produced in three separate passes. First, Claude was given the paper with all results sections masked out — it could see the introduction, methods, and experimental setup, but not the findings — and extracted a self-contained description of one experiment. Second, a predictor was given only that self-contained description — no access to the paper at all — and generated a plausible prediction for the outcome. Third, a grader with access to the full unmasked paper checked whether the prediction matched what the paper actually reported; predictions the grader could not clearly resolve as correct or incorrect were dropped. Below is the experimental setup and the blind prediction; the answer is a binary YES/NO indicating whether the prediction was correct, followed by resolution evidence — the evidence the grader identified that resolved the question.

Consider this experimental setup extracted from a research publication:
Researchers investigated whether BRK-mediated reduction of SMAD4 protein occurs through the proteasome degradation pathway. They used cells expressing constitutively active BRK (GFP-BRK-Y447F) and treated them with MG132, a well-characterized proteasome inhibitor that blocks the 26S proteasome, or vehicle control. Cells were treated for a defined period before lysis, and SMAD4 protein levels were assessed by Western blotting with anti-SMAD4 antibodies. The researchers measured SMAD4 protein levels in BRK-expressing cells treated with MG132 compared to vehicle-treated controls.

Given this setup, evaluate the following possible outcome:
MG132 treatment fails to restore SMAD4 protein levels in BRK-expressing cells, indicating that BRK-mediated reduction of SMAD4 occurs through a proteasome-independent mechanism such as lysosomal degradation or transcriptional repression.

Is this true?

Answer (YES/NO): NO